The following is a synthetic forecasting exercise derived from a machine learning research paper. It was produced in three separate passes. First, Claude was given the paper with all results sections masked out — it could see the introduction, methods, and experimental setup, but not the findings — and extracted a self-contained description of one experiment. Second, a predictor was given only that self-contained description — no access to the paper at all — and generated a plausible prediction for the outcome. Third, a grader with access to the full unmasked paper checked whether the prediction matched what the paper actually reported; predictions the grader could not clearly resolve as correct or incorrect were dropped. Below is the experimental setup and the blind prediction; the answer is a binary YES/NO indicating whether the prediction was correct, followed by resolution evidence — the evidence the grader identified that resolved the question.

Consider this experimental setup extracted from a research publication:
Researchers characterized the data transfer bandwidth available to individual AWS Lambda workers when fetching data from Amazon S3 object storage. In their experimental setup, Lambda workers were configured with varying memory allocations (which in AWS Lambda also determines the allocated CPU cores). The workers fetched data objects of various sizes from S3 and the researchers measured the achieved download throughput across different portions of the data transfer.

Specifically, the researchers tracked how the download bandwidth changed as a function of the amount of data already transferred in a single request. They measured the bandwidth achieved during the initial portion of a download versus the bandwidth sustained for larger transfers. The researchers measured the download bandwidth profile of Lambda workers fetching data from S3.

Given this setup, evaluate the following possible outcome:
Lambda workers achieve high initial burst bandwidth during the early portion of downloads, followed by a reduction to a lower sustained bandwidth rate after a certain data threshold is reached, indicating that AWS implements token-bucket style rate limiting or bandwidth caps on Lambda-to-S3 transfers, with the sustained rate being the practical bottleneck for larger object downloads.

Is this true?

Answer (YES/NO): YES